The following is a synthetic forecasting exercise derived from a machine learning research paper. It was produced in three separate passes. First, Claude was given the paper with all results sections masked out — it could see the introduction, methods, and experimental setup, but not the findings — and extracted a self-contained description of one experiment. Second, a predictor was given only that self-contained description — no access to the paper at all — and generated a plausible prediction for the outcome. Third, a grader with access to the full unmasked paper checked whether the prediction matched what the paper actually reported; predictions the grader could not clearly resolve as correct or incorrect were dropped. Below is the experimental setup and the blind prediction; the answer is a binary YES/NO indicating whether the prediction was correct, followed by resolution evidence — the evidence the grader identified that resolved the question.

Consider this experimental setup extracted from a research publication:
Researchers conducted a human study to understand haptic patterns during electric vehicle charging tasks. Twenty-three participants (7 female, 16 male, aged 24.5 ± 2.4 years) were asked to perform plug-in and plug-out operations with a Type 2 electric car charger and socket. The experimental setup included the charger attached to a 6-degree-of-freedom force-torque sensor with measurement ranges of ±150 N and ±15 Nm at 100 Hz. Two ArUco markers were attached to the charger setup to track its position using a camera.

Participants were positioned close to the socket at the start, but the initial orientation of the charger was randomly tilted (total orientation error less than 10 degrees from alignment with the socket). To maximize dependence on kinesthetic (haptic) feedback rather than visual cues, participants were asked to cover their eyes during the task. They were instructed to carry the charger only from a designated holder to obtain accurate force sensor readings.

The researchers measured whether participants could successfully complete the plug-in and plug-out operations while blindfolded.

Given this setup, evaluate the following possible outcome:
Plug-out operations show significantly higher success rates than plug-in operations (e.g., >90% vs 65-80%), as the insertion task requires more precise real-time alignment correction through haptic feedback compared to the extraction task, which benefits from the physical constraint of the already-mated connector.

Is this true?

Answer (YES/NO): NO